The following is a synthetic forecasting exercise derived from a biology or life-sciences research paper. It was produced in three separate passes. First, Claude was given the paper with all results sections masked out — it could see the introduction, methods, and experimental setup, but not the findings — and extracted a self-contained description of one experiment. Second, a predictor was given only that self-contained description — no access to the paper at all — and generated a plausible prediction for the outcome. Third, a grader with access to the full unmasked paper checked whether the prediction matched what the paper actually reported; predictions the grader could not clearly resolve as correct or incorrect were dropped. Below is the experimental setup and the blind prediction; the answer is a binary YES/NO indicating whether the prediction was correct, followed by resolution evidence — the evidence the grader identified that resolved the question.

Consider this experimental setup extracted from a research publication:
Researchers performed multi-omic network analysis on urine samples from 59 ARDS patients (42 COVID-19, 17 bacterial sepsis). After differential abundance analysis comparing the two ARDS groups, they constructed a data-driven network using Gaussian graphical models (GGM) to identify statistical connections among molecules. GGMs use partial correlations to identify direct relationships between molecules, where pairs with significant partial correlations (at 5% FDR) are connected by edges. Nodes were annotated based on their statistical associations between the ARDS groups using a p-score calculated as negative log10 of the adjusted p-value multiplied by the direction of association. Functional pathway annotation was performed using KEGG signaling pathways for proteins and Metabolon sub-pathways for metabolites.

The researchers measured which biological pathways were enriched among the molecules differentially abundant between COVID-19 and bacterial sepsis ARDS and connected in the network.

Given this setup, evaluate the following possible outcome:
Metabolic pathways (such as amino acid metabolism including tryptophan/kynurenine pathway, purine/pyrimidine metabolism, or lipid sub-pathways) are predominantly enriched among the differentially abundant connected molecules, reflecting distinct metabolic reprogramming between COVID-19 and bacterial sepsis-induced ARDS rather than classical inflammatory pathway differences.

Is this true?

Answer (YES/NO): NO